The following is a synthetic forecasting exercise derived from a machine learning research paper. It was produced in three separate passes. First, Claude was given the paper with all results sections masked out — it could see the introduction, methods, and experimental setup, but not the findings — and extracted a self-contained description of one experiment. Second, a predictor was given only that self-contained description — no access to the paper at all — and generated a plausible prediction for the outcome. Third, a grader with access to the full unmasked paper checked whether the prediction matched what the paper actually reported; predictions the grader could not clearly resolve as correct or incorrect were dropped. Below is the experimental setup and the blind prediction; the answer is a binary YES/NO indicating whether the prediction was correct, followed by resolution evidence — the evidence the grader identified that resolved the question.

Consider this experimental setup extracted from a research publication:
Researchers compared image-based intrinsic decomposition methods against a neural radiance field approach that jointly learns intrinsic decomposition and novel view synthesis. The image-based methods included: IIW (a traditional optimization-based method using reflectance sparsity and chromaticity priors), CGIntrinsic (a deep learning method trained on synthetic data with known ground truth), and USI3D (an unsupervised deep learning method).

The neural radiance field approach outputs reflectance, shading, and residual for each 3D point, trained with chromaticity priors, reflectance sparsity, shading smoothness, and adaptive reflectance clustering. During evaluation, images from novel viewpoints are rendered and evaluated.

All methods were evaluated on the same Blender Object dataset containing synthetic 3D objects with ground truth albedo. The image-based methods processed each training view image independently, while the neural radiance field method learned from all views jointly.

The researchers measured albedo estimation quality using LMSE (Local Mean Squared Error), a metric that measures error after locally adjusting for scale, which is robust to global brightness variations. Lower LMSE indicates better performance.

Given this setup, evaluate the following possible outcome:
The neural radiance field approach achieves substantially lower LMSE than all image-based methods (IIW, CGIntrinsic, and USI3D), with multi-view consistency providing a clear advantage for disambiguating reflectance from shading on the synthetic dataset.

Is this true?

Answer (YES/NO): NO